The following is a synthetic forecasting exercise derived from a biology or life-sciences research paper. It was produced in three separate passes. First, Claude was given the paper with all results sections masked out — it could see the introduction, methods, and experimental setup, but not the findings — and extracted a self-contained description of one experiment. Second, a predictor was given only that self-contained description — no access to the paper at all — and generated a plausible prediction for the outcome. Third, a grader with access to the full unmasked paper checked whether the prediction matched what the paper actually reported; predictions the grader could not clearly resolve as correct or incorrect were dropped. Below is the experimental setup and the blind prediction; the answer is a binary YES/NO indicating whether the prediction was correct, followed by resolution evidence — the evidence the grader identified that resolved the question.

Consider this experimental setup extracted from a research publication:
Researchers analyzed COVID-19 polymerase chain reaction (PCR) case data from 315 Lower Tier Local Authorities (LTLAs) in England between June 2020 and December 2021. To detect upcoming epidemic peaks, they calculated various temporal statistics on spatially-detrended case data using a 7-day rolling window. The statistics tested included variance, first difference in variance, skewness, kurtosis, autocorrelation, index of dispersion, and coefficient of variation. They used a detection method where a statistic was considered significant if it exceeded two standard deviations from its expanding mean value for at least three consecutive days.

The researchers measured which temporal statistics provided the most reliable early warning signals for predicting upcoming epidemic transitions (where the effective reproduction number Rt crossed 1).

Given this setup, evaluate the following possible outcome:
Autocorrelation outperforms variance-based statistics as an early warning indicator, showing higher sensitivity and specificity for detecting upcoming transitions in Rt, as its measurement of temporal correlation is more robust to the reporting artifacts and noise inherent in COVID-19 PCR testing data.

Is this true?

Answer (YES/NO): NO